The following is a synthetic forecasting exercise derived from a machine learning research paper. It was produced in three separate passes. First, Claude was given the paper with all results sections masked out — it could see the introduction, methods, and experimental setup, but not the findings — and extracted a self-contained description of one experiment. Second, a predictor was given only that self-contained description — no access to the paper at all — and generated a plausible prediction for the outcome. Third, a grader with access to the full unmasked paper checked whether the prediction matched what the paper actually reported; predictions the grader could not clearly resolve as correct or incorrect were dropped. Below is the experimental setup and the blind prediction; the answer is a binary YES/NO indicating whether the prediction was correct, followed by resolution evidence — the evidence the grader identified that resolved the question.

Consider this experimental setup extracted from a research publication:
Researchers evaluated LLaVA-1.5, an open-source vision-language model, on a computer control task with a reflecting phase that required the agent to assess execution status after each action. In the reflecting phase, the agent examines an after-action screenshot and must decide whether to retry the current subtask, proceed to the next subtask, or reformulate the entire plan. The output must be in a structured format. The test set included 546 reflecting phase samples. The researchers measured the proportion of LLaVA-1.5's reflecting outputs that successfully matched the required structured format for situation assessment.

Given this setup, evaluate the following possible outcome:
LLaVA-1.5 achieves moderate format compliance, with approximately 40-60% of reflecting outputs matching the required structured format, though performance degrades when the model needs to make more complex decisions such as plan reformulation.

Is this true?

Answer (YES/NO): NO